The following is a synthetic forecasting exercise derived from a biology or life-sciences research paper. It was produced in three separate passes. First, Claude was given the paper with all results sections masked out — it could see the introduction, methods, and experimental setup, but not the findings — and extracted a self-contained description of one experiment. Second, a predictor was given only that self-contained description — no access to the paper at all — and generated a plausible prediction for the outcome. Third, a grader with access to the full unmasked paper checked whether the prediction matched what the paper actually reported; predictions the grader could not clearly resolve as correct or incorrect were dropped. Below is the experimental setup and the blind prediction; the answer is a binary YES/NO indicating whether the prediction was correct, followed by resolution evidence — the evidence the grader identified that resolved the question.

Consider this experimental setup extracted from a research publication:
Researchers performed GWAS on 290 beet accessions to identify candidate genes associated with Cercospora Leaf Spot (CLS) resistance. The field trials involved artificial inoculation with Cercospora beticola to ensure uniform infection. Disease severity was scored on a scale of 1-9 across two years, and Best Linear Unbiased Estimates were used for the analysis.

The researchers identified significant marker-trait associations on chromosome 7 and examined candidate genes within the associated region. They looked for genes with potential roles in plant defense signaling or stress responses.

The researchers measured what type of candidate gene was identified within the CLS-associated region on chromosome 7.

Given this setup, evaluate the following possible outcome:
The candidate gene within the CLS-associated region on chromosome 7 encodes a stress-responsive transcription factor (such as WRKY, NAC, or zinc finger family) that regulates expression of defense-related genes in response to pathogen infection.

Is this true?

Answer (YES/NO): NO